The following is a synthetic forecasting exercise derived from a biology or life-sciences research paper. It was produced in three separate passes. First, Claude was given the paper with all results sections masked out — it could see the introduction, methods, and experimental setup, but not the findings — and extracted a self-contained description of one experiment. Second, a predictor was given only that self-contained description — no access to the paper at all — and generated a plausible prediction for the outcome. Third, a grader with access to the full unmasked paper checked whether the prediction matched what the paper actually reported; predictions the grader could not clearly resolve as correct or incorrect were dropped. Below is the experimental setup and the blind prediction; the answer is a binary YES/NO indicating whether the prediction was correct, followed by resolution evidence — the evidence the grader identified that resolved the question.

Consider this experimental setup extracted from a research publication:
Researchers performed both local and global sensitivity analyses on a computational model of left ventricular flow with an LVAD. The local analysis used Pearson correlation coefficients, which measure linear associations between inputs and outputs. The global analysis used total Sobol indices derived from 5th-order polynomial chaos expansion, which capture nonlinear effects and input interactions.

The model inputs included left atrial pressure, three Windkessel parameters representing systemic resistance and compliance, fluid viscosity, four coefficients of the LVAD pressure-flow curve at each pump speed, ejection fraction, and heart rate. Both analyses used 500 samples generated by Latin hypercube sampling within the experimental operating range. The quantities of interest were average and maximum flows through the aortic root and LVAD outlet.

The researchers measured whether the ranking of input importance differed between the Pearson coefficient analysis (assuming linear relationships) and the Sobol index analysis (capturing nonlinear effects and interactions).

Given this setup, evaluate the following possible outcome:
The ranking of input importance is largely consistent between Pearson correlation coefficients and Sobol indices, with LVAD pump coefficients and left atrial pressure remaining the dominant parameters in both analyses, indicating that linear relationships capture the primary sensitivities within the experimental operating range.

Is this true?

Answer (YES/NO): NO